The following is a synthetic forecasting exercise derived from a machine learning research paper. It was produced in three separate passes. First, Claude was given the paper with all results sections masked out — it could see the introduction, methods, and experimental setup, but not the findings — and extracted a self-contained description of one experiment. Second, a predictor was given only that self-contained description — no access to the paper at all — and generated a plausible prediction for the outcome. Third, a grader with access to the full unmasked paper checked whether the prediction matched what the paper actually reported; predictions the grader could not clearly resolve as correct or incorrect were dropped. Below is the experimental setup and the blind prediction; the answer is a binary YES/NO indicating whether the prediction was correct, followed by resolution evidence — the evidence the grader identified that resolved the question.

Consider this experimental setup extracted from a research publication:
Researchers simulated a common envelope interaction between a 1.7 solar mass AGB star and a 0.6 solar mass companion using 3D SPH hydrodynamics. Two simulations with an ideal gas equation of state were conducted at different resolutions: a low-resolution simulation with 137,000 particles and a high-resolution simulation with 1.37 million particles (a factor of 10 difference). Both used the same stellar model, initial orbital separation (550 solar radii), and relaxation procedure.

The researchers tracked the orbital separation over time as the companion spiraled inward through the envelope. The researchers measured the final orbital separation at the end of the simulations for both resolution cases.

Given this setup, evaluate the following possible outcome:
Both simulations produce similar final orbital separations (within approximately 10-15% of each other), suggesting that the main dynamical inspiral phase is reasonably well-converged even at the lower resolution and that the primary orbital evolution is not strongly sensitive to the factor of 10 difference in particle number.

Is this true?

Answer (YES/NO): YES